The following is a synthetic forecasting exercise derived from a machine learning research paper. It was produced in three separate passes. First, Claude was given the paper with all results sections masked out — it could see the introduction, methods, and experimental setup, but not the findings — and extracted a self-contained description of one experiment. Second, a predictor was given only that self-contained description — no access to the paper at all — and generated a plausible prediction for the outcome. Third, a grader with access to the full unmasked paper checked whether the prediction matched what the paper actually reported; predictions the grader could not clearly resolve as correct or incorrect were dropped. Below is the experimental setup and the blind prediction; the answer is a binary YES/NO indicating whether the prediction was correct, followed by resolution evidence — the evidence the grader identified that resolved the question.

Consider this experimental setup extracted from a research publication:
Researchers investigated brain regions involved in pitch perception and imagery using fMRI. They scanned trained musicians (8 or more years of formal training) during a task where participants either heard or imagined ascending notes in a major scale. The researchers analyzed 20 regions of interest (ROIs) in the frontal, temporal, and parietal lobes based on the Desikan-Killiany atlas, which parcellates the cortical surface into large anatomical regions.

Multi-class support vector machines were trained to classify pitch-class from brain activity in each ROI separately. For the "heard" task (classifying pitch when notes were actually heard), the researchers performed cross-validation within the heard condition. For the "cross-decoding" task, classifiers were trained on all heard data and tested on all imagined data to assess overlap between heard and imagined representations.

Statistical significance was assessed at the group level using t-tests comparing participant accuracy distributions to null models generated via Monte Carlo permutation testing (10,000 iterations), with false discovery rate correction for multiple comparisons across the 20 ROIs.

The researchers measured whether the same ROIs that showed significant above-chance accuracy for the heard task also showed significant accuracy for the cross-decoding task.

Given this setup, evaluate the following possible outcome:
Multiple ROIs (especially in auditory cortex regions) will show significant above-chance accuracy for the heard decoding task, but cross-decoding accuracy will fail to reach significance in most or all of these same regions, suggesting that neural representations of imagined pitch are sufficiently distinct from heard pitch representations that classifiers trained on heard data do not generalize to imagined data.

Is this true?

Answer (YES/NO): NO